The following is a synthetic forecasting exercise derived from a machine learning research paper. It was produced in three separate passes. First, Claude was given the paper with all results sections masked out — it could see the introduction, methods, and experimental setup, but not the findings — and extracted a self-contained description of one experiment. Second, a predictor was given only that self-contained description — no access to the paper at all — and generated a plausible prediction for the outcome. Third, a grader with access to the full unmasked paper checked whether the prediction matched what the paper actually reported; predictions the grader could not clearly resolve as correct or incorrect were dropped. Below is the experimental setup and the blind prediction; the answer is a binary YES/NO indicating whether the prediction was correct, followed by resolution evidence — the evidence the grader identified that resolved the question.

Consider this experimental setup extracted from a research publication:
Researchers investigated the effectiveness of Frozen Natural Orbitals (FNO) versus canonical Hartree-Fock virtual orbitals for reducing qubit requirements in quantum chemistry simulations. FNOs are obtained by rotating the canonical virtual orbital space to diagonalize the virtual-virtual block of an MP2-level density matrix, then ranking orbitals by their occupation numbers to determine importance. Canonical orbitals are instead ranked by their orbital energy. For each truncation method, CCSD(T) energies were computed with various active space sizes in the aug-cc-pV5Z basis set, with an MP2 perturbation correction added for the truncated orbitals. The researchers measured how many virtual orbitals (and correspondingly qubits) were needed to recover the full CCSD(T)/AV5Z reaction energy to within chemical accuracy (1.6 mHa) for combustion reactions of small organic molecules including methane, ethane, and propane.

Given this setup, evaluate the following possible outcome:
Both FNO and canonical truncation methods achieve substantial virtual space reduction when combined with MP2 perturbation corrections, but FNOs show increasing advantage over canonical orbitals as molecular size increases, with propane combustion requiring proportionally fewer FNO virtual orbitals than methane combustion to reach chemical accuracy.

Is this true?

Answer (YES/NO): NO